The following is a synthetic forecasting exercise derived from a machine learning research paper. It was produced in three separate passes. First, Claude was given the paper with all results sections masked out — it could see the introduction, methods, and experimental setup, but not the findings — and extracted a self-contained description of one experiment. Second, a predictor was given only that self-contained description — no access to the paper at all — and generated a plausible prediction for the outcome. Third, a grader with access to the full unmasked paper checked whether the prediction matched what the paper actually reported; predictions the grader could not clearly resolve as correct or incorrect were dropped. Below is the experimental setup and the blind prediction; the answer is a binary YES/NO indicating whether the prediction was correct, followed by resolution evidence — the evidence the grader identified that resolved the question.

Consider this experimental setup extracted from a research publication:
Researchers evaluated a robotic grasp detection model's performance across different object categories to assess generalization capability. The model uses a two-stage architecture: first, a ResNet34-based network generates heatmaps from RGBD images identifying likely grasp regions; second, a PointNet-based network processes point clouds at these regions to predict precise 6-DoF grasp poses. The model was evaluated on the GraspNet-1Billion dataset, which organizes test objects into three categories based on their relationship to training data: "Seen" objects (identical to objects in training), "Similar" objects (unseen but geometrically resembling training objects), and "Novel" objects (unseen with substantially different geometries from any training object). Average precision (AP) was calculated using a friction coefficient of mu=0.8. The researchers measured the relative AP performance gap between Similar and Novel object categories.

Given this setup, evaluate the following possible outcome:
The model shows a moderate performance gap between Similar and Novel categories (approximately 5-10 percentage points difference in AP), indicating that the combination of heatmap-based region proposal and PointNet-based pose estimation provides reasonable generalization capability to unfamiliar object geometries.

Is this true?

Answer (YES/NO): NO